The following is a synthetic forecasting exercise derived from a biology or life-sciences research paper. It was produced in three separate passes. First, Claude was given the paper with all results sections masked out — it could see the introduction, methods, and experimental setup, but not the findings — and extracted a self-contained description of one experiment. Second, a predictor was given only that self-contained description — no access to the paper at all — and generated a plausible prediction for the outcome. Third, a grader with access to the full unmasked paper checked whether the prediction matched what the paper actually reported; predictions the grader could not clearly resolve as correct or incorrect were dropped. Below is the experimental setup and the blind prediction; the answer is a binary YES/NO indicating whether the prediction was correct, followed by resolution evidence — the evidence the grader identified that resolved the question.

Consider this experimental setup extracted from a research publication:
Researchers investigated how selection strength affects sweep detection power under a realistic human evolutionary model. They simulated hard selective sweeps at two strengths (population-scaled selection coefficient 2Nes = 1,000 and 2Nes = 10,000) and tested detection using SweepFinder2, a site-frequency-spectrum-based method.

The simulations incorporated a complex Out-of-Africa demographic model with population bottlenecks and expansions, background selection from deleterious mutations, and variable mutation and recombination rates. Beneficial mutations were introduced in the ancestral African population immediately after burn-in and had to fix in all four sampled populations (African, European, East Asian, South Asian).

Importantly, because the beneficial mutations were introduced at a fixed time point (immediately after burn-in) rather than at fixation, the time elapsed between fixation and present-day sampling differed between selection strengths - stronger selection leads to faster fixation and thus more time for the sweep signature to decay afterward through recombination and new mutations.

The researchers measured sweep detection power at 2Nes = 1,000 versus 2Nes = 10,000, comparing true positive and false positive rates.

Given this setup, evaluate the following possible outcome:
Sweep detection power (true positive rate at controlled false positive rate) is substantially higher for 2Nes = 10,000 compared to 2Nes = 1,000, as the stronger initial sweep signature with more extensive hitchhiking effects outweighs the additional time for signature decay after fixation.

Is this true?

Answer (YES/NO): NO